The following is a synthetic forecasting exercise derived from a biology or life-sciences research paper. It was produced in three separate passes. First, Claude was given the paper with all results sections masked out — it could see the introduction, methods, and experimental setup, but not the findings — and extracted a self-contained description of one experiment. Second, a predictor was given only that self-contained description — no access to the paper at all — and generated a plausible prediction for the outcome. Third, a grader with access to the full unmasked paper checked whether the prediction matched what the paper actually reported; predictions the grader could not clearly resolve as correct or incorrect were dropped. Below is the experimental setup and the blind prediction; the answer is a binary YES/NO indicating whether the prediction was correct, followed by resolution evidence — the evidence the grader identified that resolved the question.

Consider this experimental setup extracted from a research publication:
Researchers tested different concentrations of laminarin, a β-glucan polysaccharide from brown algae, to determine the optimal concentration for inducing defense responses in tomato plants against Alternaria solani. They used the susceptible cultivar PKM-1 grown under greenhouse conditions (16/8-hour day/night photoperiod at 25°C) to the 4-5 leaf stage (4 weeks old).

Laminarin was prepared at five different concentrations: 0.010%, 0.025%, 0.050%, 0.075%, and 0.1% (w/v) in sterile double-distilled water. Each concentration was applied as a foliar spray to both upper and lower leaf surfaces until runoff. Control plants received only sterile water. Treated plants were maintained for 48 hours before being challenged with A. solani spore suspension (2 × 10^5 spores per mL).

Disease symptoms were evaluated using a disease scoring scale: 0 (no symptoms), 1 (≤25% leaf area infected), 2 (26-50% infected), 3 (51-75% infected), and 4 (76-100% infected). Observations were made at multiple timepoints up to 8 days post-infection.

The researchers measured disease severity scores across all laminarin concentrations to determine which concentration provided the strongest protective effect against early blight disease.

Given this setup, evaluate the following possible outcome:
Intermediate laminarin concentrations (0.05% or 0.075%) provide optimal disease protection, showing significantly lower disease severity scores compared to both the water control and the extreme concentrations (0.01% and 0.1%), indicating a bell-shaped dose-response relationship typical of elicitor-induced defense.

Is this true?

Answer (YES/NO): NO